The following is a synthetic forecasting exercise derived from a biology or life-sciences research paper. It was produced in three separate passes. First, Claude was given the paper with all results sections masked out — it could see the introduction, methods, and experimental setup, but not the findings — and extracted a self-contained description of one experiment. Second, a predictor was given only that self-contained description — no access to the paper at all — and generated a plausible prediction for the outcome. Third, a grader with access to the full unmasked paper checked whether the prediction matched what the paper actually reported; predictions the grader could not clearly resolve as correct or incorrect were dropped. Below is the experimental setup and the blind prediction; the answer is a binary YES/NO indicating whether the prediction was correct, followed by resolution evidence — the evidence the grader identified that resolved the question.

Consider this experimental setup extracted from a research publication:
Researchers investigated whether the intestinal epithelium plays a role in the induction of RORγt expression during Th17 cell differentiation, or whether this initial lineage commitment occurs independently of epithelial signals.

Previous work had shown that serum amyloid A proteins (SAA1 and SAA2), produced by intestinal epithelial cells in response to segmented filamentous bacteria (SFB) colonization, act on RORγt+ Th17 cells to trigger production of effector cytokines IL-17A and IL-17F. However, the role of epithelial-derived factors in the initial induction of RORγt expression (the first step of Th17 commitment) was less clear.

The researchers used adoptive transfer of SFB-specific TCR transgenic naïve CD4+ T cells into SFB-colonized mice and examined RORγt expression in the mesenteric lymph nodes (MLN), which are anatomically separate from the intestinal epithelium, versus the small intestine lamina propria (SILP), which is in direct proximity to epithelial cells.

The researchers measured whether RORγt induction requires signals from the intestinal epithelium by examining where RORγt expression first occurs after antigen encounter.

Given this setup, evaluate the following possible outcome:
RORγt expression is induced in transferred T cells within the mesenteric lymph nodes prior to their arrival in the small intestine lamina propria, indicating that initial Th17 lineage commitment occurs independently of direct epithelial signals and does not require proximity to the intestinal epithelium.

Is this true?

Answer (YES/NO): YES